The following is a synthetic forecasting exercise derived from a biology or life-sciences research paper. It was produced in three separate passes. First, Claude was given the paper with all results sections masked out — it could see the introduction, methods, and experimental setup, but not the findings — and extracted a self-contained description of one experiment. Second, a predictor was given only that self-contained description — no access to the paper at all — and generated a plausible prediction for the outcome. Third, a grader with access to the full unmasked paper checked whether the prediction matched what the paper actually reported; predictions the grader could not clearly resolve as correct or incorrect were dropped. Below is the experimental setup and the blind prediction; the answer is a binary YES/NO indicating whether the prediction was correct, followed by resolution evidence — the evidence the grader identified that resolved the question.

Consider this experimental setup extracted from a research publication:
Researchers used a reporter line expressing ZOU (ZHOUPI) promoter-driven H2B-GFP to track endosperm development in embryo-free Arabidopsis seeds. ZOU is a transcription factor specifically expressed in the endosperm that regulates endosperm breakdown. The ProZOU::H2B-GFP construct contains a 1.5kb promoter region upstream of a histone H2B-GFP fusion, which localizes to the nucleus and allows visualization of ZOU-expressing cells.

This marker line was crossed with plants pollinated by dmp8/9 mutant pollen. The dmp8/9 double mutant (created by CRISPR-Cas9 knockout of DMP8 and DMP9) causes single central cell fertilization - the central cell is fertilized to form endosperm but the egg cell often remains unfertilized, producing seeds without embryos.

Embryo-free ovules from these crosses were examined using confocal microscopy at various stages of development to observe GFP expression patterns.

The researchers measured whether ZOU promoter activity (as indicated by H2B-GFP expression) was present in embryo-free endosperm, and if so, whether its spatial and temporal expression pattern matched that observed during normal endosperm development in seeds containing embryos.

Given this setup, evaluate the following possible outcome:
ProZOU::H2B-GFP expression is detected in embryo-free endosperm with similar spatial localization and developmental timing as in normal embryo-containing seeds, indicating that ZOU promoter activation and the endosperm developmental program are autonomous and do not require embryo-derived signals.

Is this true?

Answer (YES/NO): YES